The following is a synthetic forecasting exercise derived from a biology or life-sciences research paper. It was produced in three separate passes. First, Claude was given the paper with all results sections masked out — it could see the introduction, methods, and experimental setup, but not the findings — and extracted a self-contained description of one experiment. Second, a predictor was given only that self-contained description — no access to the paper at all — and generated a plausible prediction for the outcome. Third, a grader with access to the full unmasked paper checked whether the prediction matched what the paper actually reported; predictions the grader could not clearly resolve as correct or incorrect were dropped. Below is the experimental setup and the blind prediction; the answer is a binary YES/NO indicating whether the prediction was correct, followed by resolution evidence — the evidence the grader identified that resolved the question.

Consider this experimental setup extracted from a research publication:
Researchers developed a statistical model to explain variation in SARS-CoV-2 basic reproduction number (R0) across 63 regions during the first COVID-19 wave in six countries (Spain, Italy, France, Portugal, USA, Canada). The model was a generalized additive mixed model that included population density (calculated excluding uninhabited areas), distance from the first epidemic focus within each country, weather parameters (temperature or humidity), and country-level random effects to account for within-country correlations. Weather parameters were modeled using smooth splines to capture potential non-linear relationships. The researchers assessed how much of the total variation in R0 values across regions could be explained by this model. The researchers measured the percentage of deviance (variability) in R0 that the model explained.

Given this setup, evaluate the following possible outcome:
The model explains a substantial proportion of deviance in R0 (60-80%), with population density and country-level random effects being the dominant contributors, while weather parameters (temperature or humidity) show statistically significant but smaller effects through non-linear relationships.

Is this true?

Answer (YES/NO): NO